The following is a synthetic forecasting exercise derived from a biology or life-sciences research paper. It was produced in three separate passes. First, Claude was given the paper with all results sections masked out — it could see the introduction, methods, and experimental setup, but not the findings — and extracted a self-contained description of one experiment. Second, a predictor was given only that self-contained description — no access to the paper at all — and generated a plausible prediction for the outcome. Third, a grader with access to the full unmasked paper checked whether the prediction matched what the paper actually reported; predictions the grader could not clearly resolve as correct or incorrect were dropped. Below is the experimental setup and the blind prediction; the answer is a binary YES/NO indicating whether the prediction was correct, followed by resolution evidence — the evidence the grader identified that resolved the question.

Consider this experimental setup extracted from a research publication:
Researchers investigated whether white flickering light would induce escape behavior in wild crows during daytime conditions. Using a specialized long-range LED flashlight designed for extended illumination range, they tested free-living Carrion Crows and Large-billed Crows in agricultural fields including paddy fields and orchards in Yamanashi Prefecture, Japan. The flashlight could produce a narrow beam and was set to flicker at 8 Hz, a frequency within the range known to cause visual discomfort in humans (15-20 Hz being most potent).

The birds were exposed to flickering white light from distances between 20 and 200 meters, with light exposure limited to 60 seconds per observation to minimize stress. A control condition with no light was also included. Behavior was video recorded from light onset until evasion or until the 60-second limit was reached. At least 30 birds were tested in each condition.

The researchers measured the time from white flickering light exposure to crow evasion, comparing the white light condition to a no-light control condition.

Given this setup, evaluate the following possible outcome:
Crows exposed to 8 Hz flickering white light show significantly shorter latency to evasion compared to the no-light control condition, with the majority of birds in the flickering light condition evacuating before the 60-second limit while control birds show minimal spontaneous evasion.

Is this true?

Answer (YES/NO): NO